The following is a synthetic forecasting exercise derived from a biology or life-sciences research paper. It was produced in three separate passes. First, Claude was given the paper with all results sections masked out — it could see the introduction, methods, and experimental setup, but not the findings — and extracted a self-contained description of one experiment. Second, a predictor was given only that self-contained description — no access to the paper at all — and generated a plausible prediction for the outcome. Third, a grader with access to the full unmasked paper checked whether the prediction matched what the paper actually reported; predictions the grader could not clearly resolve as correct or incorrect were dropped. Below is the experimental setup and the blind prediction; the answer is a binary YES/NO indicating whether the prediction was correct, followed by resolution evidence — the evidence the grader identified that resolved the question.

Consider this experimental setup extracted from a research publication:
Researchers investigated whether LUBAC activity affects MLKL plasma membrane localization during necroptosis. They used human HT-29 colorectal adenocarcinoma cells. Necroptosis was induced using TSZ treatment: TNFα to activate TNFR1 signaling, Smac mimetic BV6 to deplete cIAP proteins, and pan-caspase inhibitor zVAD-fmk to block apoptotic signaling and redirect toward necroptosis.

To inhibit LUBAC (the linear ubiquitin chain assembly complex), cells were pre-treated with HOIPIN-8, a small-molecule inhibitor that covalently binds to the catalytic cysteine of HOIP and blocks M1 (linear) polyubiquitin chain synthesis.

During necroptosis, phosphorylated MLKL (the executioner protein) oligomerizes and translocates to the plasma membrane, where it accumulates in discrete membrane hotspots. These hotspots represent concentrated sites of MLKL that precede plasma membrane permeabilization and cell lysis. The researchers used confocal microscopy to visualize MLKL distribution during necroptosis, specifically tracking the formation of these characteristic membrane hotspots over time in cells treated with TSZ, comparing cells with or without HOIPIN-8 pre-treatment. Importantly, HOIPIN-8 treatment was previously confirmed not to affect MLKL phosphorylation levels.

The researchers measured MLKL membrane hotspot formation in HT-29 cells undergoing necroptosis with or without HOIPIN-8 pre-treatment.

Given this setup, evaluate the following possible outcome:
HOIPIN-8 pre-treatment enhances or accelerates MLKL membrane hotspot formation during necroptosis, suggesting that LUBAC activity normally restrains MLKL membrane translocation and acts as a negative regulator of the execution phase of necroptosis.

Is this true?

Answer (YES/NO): NO